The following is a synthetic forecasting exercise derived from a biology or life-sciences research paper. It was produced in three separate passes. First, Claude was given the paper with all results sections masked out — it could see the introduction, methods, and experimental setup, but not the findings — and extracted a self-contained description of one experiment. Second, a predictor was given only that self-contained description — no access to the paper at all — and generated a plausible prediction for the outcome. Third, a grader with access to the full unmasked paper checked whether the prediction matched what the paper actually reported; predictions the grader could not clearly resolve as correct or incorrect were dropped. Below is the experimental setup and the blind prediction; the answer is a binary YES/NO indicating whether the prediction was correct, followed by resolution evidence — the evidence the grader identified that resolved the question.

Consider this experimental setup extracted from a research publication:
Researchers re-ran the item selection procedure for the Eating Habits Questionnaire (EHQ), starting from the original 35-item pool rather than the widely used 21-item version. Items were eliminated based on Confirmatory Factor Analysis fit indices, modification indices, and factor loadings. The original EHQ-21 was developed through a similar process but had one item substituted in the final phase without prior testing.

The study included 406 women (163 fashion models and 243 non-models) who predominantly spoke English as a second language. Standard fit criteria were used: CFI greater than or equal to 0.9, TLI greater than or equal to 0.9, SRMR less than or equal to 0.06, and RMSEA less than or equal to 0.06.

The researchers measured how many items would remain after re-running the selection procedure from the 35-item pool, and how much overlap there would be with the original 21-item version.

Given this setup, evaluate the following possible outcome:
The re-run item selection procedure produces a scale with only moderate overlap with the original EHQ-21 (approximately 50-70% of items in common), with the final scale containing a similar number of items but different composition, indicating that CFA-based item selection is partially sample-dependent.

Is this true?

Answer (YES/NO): YES